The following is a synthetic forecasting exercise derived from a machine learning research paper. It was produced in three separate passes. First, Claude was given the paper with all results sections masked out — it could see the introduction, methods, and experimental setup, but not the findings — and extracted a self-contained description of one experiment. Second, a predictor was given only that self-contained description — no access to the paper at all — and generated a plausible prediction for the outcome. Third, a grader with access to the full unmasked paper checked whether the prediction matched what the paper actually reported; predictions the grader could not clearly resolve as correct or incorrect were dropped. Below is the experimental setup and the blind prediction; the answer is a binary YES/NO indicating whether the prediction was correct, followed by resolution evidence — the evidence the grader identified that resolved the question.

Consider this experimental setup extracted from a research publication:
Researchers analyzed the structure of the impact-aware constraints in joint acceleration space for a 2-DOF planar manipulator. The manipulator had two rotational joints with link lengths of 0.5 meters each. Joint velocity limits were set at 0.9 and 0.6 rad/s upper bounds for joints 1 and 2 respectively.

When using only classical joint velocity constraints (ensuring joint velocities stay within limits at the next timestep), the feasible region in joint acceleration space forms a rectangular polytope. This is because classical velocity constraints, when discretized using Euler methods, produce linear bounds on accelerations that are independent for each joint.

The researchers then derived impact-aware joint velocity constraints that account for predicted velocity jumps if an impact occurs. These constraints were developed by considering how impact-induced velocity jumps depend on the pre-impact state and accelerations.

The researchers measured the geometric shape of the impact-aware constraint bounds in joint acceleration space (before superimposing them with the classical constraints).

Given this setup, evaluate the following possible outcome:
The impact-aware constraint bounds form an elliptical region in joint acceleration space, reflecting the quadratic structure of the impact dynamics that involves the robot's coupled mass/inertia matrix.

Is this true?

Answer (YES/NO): NO